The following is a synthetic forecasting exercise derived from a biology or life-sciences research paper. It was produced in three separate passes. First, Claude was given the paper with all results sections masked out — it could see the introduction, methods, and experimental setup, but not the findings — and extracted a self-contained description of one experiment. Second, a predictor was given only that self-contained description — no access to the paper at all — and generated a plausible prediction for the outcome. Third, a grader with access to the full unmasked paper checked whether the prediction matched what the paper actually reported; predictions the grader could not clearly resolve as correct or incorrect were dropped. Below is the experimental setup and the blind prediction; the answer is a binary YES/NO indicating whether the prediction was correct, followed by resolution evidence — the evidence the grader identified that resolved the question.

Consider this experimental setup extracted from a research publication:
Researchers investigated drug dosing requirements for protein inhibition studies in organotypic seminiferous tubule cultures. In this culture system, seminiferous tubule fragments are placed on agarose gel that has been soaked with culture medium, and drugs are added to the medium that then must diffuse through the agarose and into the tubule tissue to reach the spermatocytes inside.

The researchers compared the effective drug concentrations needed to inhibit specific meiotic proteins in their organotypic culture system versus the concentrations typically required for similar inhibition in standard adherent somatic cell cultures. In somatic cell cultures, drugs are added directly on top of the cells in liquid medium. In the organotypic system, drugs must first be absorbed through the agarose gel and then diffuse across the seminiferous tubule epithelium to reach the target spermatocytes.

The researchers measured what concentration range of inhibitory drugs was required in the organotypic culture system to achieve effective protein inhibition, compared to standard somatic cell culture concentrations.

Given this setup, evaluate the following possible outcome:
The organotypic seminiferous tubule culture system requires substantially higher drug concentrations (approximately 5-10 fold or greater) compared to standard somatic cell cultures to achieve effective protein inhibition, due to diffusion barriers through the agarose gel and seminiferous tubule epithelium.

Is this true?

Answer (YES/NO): YES